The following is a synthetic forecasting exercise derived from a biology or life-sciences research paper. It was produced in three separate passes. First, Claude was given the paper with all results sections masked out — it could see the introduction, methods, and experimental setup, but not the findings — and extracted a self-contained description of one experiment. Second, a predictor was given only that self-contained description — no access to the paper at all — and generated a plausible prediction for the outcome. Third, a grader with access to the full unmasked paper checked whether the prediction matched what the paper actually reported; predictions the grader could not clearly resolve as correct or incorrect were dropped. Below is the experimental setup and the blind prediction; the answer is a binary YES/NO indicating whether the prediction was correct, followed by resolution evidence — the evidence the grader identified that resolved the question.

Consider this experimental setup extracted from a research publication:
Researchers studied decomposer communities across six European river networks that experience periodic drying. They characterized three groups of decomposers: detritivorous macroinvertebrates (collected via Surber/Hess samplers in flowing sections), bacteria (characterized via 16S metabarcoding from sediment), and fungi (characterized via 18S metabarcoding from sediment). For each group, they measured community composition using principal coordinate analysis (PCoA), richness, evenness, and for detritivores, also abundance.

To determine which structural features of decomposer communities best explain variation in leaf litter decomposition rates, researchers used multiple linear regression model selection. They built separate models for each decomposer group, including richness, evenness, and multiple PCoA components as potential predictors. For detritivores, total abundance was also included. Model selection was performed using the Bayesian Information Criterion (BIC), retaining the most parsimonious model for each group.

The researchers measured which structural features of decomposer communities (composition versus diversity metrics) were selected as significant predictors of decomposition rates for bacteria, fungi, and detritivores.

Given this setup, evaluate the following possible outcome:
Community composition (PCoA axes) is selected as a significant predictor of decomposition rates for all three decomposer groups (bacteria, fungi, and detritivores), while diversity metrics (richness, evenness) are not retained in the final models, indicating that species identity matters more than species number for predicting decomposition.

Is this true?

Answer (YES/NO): NO